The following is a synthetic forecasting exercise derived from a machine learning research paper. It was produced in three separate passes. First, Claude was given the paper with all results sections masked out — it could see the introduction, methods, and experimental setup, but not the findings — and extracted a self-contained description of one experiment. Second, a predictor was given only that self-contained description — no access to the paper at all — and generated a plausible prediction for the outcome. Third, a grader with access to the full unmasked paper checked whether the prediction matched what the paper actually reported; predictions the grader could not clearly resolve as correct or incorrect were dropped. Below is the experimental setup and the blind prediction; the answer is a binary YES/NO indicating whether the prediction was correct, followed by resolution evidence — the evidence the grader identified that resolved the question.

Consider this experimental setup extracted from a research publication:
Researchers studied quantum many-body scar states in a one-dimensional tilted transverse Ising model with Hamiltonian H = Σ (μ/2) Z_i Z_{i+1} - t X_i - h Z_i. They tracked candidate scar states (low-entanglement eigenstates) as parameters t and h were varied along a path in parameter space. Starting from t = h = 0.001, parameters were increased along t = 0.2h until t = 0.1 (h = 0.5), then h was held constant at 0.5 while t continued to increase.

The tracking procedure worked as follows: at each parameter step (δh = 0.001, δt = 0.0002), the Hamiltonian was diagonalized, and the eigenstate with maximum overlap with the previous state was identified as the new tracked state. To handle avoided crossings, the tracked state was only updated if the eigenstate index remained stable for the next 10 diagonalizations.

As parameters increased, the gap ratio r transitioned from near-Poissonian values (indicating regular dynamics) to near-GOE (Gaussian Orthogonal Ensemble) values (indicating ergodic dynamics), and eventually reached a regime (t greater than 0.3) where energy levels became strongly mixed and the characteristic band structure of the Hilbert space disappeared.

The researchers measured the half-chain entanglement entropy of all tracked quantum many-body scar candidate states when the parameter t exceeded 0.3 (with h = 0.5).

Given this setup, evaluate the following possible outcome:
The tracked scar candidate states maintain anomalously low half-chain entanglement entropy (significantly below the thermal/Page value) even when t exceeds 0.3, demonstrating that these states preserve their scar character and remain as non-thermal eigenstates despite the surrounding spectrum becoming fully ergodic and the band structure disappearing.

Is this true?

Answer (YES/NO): NO